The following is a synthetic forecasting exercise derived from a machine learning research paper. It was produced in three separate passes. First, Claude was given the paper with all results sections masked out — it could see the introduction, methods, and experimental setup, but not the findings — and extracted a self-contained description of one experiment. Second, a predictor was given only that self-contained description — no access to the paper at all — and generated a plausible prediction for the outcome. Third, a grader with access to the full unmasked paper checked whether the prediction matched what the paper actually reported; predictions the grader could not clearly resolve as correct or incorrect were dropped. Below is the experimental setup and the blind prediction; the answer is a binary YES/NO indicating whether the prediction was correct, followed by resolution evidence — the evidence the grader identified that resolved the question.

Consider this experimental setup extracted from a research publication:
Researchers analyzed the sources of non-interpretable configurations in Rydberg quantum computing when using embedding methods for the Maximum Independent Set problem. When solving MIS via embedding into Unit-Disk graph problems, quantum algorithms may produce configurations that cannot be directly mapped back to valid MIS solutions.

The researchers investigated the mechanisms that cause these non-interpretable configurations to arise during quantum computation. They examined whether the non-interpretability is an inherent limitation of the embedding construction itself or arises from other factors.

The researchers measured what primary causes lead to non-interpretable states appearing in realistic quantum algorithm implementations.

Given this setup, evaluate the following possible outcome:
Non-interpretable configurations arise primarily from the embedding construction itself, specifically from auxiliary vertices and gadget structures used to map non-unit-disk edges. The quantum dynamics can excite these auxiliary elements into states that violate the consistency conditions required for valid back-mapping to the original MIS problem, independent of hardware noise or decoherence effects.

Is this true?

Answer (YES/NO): NO